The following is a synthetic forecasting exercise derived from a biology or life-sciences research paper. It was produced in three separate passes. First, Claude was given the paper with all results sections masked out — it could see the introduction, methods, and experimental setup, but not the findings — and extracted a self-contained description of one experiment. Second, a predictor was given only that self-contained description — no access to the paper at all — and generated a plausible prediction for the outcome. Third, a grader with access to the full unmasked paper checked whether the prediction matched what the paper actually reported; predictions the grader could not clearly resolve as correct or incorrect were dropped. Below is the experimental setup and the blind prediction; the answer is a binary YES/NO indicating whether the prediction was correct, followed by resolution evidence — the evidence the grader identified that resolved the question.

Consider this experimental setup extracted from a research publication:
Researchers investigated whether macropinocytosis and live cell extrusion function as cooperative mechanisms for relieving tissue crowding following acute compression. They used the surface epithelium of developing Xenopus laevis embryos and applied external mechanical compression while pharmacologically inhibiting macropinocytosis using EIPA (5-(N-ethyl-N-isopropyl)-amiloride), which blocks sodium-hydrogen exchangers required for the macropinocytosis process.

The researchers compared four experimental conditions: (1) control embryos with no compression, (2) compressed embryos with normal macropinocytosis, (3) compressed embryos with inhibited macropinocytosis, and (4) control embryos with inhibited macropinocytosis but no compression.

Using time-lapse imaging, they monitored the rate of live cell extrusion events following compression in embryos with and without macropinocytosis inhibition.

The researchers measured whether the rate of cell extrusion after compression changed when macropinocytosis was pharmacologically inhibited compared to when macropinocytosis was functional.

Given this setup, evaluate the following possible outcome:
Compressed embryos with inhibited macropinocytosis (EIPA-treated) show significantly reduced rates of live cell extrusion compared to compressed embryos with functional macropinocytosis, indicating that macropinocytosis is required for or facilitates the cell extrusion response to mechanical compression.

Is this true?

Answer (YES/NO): NO